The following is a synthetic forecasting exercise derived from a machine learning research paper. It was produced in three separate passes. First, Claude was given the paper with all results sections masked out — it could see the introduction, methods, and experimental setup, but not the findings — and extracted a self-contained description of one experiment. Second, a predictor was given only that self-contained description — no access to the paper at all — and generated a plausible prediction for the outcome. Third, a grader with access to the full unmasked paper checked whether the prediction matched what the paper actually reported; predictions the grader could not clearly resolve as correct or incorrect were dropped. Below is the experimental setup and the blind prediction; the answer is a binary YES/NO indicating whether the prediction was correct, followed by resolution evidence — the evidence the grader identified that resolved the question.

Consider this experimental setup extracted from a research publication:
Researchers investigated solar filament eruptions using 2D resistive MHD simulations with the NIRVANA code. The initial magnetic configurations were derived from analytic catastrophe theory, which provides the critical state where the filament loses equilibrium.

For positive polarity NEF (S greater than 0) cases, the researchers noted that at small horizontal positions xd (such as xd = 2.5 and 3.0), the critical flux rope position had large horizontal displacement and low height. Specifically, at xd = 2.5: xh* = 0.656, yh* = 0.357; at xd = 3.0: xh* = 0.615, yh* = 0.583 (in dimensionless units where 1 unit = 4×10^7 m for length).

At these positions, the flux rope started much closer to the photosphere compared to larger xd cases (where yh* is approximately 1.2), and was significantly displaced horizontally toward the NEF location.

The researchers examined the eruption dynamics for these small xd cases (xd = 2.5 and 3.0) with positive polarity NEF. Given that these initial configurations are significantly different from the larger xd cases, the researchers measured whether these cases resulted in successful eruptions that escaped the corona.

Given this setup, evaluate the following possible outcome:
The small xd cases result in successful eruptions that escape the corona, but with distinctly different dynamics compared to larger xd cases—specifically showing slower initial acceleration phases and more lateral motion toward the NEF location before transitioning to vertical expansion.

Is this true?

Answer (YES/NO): NO